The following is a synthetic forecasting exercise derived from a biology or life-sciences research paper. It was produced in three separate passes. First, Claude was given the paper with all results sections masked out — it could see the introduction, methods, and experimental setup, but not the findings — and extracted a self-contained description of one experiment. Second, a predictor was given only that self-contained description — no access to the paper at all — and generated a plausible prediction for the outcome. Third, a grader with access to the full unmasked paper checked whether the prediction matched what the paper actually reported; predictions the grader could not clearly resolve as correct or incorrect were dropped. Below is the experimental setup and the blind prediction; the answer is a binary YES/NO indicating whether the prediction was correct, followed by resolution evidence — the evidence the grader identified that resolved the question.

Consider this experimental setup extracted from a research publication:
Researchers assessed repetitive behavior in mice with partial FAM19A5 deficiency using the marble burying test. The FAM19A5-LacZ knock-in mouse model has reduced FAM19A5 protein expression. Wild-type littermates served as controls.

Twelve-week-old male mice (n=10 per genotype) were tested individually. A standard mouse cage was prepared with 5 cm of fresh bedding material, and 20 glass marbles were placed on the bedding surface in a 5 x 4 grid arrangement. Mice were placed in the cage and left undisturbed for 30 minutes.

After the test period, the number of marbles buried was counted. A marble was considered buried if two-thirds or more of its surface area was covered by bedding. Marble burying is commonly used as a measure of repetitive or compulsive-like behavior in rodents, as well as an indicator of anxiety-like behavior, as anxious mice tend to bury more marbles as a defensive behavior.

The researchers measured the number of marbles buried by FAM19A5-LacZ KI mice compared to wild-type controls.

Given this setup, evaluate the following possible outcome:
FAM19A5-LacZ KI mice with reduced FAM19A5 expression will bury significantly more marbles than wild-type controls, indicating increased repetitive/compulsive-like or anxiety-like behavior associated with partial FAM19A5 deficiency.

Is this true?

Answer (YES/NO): NO